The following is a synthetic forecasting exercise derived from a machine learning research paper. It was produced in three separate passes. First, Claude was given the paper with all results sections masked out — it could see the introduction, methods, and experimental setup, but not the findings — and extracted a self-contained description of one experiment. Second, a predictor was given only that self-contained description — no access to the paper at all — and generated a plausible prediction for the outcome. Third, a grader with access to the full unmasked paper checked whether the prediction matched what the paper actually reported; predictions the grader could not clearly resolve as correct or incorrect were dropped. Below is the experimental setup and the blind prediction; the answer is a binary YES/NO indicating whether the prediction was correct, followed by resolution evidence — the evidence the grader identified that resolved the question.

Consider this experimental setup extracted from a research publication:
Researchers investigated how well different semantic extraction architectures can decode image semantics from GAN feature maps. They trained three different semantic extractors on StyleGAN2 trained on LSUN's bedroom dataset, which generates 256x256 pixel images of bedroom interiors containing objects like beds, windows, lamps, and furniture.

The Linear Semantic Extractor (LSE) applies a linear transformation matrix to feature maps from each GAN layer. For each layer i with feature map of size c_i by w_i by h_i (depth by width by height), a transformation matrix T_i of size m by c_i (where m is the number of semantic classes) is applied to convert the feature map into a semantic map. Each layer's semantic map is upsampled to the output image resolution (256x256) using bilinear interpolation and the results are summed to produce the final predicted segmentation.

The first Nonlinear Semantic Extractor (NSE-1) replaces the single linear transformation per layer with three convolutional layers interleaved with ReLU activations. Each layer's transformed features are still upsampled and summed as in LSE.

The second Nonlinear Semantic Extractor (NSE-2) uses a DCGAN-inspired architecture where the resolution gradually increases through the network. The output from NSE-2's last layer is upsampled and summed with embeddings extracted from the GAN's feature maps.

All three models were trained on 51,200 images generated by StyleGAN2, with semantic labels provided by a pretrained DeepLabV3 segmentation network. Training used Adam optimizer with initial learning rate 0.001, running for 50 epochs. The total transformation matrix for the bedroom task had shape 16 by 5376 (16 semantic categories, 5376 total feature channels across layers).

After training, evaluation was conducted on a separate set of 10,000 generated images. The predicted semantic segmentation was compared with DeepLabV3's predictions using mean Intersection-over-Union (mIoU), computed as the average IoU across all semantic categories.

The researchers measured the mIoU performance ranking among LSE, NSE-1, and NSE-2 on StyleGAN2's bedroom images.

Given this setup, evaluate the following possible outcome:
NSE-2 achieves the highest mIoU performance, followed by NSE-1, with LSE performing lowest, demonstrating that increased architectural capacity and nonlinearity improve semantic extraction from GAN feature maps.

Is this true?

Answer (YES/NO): NO